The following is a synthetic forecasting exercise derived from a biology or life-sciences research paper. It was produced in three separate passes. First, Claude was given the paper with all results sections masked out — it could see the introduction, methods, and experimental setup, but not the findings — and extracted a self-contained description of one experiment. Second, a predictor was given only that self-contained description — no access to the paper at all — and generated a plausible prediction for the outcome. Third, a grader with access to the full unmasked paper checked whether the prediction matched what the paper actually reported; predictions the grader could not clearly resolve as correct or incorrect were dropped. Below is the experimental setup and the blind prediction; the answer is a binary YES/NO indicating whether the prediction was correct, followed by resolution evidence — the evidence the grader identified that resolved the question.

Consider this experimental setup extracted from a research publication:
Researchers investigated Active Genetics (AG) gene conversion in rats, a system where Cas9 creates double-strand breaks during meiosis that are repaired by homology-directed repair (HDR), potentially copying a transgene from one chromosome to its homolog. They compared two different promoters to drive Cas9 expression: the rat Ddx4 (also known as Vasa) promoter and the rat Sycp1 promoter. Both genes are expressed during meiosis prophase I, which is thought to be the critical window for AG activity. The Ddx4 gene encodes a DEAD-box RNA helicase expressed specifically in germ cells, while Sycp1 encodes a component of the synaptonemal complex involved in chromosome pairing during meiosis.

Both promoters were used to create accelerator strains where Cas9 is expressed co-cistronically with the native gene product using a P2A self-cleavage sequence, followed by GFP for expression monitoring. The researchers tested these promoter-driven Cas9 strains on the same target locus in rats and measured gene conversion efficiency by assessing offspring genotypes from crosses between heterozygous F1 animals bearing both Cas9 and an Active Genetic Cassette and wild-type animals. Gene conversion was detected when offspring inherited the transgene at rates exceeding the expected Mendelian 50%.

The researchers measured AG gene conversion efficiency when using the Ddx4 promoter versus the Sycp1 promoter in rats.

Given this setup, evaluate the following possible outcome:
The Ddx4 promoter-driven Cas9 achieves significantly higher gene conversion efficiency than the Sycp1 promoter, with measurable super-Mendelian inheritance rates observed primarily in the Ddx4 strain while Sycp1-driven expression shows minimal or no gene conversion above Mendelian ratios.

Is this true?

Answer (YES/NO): NO